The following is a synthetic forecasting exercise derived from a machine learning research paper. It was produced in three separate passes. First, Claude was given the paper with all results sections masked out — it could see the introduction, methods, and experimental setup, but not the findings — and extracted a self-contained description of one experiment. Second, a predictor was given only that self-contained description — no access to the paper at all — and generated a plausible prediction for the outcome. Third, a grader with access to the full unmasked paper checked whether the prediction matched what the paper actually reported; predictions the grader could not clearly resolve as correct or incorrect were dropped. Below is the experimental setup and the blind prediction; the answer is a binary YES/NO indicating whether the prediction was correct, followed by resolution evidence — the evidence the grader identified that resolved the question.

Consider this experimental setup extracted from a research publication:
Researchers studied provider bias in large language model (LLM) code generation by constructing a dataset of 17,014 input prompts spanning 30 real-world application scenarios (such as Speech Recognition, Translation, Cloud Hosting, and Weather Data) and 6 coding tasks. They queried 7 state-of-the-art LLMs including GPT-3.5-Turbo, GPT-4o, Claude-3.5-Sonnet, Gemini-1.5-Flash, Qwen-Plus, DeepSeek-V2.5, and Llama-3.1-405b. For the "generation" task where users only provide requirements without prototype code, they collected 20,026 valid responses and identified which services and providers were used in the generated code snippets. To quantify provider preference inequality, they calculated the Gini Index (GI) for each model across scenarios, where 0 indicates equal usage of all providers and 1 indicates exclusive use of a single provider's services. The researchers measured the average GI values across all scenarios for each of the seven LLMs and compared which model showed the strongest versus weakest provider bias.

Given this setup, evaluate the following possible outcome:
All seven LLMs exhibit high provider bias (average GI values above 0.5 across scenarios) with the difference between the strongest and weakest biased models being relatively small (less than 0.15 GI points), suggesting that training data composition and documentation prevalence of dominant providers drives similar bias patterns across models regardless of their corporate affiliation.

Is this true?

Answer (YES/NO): YES